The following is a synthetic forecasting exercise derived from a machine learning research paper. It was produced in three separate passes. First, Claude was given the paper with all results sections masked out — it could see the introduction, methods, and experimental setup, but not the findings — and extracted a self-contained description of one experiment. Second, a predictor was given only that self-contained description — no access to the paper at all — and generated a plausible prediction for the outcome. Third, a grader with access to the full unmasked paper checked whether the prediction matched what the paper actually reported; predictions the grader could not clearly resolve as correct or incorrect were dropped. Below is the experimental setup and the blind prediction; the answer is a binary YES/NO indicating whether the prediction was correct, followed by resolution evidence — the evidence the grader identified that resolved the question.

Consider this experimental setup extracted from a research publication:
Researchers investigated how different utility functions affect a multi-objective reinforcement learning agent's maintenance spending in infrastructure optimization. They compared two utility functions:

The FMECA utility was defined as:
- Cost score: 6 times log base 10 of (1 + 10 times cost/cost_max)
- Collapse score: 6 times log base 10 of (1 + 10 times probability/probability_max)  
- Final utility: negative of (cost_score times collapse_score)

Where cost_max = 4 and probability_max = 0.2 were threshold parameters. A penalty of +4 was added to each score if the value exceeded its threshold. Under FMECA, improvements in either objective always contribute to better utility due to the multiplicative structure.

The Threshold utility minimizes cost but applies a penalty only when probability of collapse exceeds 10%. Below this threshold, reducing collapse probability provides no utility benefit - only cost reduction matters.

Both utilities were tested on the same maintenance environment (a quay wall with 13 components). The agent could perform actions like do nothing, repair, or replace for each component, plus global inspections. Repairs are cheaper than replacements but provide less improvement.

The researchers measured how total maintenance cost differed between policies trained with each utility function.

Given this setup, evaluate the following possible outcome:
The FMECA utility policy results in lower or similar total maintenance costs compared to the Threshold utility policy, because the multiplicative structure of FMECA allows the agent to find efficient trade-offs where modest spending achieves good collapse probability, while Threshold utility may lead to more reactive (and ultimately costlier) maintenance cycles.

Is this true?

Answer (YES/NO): NO